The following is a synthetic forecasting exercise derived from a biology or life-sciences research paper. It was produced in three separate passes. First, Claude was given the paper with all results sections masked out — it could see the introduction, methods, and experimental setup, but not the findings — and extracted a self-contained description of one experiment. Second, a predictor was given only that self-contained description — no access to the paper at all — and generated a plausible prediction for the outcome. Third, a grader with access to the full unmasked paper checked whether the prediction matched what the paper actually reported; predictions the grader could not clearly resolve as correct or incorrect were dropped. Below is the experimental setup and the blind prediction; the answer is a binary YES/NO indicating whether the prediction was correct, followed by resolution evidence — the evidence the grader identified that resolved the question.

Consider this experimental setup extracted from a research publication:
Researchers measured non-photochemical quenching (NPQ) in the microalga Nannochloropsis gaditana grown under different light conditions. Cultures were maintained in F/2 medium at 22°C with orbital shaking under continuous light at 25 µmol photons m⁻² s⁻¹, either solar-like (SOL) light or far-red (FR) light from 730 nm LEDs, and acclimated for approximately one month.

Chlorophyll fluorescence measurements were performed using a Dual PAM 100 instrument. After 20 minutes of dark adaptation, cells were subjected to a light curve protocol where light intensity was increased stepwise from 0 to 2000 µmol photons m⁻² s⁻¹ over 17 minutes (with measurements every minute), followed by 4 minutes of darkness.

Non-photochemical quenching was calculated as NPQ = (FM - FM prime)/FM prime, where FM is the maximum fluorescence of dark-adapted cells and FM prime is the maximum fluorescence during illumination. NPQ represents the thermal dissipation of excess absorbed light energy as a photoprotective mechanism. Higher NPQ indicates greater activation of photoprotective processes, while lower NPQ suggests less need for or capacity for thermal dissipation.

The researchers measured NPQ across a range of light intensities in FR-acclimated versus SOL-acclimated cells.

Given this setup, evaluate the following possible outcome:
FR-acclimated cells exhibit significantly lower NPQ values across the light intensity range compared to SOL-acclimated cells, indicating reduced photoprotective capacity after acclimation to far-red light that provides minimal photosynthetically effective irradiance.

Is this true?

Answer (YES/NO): NO